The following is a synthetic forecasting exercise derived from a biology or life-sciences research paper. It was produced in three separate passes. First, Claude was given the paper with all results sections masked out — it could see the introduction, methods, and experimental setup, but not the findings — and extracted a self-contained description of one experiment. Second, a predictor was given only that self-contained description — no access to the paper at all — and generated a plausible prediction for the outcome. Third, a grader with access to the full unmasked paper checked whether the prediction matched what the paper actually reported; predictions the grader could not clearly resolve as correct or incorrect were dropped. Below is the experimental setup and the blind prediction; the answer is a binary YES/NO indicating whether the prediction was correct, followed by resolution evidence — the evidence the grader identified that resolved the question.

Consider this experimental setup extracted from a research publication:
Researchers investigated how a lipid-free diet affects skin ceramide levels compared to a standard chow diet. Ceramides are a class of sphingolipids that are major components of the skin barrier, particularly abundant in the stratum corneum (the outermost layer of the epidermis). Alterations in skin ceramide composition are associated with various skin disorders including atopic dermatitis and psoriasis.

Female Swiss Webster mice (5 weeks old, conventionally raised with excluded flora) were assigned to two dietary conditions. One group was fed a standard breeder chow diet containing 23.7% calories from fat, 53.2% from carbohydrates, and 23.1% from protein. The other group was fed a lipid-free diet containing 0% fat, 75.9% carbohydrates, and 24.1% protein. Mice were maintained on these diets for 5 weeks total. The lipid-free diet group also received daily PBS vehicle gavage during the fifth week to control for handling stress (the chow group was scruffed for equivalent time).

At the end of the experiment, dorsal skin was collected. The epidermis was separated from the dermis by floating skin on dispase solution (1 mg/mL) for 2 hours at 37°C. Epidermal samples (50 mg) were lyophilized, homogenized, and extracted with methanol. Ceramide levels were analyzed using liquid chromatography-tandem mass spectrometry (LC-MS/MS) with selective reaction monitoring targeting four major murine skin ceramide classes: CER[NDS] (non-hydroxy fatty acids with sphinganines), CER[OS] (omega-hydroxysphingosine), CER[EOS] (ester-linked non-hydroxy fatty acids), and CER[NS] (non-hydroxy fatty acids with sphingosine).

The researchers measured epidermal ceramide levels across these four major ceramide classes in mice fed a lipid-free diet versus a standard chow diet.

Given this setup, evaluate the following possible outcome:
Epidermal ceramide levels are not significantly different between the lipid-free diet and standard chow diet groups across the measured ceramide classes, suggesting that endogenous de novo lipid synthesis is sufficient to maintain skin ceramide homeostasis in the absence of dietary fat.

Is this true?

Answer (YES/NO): NO